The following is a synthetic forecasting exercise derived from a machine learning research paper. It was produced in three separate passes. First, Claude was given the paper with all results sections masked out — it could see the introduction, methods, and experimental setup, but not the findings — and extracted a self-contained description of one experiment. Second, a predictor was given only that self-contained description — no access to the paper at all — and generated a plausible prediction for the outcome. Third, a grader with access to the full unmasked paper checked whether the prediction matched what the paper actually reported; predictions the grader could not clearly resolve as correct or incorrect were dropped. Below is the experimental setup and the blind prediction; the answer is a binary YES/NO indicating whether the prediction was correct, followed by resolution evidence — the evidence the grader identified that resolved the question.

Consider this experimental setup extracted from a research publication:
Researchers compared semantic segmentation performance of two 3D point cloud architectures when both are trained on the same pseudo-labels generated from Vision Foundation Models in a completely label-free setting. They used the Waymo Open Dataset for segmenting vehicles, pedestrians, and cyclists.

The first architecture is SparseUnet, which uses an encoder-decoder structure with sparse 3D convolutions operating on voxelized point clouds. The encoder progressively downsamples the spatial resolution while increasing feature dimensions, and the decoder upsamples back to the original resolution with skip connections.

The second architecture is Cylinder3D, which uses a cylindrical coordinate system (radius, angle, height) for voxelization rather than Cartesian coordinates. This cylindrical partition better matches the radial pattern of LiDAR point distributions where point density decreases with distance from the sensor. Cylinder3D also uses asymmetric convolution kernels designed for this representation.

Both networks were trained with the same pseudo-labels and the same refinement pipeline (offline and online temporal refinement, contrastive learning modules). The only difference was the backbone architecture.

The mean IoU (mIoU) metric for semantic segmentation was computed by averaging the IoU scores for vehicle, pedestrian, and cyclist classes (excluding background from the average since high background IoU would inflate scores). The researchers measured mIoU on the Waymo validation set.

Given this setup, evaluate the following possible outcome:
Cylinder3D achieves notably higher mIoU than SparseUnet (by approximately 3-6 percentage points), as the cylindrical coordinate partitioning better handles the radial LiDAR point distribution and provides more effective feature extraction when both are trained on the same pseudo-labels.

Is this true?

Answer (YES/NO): NO